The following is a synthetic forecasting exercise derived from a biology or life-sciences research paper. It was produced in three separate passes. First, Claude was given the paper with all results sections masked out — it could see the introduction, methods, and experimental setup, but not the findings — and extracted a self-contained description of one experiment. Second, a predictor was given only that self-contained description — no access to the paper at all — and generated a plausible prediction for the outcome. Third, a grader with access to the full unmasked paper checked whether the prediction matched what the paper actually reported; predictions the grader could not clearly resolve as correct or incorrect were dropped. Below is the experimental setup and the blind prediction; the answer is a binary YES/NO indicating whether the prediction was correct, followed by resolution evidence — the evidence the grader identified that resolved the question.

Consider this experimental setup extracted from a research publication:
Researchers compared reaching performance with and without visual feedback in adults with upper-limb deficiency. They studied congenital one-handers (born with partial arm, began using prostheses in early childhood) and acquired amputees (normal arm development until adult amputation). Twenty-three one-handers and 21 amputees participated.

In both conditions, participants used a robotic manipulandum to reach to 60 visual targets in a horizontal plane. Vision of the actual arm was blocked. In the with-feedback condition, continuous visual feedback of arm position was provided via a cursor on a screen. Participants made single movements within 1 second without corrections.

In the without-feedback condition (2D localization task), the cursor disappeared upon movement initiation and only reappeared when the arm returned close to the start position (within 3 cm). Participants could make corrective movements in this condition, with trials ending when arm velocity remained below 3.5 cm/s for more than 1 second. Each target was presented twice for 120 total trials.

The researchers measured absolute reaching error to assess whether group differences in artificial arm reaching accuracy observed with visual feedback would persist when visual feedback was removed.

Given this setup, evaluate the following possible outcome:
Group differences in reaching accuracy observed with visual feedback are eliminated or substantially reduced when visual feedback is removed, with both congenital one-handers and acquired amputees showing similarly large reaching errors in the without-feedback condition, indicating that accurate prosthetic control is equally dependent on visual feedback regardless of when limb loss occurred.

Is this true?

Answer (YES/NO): NO